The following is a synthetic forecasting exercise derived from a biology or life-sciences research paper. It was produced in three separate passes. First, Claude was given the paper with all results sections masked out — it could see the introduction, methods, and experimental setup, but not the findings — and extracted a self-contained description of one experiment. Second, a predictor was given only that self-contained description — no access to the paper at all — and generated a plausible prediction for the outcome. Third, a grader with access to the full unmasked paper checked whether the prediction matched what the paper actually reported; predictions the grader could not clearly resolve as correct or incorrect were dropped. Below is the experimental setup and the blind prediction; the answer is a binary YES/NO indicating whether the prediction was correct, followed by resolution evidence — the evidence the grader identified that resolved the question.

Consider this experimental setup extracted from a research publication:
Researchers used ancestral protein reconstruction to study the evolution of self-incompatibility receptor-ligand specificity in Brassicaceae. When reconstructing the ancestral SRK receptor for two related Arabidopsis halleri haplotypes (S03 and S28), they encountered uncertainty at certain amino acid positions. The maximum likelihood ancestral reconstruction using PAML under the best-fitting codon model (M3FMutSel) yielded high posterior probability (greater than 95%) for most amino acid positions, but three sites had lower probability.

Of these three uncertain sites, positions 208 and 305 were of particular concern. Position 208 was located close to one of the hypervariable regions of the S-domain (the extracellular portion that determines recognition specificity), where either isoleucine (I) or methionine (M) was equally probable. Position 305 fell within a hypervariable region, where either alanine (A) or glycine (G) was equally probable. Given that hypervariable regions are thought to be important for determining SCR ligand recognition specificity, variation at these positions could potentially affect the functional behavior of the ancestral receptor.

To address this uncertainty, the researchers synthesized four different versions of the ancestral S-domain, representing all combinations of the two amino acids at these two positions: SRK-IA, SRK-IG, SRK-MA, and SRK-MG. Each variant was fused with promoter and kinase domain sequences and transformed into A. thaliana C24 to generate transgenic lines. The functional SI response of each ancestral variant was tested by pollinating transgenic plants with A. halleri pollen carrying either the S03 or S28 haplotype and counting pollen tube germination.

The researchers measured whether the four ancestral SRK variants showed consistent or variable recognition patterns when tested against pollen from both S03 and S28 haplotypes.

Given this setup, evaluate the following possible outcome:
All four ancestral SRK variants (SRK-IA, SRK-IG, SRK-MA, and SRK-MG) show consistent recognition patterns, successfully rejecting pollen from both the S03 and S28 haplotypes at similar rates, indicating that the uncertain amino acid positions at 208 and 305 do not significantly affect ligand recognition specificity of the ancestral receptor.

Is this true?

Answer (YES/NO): NO